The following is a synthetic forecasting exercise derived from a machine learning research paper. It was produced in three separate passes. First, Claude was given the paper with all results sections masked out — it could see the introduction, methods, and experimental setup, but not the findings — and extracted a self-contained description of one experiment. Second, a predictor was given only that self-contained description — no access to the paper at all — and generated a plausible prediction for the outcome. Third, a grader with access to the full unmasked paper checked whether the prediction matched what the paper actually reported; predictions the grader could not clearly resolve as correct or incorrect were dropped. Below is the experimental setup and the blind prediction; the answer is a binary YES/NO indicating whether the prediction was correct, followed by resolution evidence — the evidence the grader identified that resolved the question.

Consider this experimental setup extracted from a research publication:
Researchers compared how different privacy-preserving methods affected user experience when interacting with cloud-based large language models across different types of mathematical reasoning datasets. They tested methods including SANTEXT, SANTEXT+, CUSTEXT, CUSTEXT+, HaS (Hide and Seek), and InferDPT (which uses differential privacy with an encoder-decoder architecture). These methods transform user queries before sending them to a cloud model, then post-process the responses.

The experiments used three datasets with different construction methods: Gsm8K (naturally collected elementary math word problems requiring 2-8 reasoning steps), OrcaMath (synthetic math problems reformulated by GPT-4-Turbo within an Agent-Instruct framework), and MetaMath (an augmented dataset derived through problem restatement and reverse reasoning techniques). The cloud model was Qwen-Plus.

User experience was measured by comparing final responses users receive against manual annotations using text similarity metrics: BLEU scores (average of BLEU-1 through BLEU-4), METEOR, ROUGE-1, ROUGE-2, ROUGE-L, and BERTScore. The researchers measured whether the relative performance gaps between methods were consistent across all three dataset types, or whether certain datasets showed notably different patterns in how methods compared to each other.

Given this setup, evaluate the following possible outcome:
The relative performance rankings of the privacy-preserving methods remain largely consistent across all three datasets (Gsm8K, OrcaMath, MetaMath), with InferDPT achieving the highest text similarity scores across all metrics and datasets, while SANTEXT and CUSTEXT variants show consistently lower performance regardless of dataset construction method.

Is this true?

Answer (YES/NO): NO